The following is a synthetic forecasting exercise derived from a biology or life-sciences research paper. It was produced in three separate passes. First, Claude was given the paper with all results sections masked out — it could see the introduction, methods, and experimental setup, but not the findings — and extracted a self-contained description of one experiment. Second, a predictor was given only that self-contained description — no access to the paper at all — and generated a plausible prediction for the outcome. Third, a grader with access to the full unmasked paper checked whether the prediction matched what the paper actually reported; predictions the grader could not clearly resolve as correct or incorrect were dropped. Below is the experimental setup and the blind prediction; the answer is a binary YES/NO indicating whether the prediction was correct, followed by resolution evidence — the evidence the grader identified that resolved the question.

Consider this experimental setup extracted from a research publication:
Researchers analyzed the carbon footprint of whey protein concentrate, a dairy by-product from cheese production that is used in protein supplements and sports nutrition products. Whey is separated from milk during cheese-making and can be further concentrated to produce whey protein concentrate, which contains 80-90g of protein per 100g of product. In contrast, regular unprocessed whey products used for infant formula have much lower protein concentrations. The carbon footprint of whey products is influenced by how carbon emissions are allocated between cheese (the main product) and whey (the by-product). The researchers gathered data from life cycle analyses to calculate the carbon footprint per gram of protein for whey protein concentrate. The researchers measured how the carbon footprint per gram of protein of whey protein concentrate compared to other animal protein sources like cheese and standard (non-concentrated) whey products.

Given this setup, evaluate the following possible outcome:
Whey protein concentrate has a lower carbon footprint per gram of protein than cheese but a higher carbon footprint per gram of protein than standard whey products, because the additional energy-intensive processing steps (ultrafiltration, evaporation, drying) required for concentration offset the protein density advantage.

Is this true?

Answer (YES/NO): NO